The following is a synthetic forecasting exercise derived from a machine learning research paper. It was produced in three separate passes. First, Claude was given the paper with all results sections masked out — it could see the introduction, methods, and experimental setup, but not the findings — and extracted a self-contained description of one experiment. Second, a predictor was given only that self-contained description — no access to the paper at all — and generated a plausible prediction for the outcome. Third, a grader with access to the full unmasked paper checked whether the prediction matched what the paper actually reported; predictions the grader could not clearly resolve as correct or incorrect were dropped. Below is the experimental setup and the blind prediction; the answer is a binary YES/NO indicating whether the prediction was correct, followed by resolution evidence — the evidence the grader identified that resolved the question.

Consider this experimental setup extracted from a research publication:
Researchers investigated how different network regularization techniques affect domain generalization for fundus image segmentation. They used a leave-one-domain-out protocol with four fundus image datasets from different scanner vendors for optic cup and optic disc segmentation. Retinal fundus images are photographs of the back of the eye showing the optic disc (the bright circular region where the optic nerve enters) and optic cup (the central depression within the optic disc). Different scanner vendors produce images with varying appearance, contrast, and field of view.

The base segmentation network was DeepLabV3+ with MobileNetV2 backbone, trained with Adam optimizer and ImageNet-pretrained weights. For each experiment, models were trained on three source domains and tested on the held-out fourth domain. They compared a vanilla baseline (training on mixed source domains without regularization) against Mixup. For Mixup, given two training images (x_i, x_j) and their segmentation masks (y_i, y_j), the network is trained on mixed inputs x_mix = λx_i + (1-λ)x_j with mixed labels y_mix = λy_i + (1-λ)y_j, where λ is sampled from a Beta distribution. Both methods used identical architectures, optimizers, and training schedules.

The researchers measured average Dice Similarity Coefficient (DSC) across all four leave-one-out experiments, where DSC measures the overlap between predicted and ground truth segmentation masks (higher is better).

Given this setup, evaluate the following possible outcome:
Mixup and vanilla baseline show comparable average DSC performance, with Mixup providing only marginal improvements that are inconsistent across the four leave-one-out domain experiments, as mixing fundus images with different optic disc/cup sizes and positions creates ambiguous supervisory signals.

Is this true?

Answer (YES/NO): NO